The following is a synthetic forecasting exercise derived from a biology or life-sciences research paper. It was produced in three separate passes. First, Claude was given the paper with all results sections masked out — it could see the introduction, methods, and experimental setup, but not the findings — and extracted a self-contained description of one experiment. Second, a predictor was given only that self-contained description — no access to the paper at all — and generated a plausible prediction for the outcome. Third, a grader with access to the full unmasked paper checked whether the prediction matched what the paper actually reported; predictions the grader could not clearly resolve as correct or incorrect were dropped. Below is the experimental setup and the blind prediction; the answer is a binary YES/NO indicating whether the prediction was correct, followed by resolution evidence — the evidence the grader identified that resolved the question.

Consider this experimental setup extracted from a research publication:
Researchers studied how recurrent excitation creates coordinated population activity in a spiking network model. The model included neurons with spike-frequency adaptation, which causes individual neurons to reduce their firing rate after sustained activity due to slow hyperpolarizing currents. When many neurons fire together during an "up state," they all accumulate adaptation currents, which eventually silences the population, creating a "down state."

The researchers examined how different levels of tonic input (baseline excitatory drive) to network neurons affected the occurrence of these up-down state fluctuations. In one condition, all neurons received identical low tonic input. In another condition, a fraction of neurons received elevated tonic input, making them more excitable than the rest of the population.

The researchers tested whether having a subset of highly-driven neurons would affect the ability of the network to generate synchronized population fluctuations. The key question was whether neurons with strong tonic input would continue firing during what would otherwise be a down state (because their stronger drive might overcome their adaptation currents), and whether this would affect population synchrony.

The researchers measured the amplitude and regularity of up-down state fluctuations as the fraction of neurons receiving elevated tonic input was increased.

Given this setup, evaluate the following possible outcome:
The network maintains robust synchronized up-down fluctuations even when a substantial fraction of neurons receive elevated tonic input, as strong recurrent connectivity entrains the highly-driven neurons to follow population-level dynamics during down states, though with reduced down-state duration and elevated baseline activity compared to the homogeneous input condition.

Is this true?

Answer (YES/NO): NO